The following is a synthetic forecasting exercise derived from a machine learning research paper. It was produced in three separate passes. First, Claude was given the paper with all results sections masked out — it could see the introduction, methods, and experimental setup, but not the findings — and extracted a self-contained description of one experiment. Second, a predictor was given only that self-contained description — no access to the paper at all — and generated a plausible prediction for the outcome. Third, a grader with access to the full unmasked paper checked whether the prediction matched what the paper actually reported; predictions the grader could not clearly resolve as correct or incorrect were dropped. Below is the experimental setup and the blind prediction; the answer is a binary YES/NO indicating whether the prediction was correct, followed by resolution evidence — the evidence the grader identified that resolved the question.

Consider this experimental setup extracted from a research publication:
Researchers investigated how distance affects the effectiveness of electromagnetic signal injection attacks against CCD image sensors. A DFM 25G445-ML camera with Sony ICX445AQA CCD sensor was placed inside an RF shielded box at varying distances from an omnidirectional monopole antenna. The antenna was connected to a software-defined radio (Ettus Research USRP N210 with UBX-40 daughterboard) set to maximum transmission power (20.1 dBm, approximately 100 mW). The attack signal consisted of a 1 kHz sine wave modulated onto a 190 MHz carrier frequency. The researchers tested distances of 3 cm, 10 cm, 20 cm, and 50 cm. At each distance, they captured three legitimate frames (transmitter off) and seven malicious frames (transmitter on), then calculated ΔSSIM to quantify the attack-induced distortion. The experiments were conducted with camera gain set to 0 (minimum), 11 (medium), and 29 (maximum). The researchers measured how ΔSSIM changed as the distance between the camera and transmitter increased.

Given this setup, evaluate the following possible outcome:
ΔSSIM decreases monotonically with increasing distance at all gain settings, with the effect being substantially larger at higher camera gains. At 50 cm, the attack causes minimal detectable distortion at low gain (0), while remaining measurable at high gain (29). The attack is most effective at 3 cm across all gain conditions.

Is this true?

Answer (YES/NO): NO